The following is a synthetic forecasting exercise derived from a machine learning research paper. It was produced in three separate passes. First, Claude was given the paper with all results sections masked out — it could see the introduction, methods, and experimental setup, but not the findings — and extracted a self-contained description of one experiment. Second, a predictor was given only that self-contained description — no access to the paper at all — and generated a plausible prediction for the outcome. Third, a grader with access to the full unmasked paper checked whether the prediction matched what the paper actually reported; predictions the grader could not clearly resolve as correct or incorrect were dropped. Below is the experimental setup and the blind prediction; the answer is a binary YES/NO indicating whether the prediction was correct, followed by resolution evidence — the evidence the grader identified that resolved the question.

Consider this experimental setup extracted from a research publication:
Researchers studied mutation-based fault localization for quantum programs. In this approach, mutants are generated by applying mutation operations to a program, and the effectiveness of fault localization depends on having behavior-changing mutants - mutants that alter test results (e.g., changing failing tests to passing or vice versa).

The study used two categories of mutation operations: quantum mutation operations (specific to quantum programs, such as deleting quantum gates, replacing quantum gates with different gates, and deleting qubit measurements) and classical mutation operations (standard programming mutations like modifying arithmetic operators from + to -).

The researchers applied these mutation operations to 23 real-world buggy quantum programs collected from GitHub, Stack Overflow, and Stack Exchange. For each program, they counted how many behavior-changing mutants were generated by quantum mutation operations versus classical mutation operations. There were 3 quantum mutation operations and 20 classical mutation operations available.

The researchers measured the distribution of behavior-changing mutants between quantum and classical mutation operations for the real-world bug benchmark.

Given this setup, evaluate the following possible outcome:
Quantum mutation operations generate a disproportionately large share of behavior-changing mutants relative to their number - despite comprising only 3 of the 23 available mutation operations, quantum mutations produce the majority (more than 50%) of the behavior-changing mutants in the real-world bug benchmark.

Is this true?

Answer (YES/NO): YES